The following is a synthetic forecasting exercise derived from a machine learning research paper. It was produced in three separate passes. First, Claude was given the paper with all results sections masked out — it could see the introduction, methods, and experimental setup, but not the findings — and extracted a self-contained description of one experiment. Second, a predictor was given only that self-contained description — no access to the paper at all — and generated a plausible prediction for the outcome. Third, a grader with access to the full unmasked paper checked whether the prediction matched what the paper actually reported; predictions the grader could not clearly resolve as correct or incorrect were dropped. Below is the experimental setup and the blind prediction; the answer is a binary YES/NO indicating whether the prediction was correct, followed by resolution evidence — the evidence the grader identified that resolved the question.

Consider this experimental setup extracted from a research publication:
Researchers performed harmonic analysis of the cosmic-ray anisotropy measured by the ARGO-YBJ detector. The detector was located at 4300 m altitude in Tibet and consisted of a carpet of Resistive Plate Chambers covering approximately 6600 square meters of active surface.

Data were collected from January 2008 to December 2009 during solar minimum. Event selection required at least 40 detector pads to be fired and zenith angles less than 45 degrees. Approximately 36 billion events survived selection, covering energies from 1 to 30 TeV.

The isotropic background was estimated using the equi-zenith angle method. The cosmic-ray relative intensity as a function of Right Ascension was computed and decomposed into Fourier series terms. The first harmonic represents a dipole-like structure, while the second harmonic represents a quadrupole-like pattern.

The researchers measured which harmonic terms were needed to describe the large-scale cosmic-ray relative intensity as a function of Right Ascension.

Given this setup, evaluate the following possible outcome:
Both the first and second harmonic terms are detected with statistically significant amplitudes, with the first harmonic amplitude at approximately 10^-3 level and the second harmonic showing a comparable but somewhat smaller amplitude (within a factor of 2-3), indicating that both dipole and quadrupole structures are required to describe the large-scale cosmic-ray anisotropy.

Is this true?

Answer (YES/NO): YES